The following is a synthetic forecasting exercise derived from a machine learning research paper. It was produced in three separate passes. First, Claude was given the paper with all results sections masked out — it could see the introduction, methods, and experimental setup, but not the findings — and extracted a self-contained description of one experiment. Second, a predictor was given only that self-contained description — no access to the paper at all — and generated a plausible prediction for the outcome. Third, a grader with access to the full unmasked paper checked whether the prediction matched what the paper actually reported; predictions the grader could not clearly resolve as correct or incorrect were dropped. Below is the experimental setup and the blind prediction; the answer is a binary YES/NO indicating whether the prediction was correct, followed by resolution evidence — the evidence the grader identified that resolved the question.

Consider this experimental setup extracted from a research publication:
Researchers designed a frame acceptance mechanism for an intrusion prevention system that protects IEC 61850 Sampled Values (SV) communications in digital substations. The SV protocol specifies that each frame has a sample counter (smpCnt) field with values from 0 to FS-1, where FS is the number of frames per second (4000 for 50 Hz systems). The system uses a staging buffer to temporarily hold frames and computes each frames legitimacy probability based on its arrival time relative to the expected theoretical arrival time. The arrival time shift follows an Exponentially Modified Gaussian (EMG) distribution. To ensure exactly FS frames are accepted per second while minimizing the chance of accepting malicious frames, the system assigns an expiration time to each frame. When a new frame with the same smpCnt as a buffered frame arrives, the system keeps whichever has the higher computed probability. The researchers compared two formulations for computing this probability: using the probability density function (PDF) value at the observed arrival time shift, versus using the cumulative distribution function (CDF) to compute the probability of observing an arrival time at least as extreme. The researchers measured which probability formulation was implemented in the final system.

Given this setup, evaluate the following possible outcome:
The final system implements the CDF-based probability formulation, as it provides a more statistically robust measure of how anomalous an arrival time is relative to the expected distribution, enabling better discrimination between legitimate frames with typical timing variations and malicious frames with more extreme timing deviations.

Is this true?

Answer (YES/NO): NO